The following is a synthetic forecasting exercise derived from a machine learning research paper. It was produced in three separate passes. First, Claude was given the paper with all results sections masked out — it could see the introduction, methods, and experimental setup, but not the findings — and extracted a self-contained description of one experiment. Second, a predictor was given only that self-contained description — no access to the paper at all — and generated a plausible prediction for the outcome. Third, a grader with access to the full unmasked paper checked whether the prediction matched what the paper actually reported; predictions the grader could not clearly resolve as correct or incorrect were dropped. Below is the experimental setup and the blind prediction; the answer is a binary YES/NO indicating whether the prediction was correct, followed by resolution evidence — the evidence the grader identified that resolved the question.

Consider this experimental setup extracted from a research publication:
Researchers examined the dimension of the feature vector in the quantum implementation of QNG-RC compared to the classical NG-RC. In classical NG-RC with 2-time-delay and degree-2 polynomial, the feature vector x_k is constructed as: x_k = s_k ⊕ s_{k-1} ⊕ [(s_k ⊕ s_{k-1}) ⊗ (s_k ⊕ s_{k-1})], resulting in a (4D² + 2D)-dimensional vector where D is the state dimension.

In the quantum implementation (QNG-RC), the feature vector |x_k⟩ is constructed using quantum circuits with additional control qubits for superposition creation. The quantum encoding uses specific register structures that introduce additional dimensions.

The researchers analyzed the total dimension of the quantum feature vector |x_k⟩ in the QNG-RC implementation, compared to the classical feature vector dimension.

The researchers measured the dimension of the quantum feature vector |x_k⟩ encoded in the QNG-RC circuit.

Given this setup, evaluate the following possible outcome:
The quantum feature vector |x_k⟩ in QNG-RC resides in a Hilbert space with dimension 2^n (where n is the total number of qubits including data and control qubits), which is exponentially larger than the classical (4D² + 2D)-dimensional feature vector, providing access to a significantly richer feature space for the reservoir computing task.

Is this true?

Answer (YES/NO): NO